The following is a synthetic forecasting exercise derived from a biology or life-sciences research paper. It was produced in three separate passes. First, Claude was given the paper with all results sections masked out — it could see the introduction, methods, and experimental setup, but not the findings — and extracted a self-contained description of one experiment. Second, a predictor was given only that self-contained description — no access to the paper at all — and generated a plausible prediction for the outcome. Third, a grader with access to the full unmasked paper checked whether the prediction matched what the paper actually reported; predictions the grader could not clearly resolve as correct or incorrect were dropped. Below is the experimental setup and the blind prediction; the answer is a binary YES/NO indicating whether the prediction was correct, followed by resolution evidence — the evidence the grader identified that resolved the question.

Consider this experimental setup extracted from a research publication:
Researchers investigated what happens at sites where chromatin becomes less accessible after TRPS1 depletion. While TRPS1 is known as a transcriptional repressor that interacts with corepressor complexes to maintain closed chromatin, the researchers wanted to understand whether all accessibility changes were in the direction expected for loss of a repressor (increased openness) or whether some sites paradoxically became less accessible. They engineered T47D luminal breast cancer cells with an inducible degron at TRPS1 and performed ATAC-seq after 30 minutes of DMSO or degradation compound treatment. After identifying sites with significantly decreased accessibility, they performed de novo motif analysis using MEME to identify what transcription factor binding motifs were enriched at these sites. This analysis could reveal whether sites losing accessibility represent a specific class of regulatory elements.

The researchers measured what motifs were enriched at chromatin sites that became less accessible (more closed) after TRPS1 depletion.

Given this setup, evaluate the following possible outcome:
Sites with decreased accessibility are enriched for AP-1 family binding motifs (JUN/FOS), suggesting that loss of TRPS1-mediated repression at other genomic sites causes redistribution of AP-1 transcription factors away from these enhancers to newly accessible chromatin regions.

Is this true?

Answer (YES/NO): NO